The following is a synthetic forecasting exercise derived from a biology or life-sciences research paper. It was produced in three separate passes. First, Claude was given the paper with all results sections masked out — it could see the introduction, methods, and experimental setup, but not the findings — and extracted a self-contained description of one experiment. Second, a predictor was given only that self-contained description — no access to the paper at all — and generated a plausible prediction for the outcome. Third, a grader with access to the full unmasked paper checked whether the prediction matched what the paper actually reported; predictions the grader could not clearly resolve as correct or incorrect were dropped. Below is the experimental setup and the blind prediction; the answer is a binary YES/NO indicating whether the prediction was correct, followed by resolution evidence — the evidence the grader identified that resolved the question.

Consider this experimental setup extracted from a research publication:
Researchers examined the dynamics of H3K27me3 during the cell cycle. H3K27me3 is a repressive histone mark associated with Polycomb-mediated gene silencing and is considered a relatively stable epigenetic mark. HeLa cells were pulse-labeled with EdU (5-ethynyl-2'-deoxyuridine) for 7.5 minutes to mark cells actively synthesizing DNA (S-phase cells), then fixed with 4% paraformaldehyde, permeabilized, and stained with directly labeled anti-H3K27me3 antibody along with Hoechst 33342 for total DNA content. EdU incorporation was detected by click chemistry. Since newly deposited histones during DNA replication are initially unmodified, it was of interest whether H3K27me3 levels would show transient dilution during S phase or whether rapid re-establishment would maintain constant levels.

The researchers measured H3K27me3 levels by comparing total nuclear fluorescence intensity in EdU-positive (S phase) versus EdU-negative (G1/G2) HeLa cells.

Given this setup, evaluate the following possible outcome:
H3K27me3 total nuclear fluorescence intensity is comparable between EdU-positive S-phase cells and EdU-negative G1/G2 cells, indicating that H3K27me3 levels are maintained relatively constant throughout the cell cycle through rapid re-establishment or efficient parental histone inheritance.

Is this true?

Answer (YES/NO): NO